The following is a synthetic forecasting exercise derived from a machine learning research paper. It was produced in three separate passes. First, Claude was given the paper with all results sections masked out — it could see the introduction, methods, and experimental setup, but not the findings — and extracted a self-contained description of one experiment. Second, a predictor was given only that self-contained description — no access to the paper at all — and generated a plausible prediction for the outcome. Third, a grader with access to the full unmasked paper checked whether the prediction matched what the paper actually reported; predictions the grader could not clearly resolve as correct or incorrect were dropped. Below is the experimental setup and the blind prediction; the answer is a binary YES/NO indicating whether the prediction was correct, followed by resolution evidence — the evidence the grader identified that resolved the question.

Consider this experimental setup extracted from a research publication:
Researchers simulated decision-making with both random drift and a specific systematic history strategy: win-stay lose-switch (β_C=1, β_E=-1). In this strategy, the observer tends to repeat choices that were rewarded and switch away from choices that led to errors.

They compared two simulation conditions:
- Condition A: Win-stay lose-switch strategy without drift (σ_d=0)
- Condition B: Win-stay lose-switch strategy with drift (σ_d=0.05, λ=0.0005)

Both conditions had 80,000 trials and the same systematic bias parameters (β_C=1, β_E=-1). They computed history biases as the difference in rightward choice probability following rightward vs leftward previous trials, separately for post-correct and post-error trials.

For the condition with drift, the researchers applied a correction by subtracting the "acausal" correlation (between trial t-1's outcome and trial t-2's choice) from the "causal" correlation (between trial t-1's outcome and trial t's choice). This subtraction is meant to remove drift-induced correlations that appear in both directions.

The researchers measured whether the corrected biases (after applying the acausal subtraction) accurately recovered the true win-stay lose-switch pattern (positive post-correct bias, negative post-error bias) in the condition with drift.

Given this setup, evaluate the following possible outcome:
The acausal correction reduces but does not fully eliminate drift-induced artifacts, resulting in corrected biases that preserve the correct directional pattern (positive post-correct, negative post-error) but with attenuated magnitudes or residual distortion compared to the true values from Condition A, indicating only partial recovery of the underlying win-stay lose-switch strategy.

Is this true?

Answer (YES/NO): NO